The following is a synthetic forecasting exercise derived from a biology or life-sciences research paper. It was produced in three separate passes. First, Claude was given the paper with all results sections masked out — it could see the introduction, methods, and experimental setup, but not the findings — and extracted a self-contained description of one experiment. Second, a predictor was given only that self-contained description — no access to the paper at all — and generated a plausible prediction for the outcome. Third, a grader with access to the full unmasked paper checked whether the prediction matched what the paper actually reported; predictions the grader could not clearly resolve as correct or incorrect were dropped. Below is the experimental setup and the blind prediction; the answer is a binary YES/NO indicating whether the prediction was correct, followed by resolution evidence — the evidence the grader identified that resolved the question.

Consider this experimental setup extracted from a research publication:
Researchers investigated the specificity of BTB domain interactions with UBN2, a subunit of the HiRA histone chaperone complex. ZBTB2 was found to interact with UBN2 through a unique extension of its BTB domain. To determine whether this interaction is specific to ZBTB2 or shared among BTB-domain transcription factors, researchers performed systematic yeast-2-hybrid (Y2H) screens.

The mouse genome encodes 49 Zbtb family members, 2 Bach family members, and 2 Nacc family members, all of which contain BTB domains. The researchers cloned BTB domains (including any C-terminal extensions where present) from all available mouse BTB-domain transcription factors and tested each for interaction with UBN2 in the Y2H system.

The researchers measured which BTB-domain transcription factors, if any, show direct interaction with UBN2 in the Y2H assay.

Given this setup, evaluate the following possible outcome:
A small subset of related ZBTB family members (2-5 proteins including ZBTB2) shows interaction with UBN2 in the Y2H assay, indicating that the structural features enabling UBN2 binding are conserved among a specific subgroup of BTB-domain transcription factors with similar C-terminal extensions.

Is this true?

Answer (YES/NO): NO